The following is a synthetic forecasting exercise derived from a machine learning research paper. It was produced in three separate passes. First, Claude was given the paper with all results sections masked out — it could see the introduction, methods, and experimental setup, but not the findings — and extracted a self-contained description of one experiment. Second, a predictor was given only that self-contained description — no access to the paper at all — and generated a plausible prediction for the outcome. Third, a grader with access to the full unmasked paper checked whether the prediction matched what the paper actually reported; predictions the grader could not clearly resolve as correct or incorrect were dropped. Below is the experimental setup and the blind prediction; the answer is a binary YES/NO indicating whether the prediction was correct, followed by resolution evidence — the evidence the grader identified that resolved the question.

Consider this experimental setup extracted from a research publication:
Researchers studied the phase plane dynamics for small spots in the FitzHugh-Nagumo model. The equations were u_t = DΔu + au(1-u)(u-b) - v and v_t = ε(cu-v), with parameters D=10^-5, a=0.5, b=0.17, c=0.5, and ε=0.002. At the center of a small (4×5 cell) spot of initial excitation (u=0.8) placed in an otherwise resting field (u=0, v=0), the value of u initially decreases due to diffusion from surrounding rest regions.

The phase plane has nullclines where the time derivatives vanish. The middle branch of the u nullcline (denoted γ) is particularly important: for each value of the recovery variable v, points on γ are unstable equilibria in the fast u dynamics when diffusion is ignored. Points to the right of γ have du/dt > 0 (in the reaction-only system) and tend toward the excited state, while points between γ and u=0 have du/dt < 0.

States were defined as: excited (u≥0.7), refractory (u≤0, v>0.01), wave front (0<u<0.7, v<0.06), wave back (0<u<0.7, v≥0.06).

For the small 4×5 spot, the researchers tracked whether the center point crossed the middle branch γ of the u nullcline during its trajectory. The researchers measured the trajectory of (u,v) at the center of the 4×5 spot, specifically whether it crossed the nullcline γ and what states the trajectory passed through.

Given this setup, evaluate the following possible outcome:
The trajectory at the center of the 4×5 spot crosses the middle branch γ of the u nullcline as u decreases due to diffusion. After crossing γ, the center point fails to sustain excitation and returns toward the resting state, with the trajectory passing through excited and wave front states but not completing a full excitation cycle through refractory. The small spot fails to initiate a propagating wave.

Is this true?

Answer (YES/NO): NO